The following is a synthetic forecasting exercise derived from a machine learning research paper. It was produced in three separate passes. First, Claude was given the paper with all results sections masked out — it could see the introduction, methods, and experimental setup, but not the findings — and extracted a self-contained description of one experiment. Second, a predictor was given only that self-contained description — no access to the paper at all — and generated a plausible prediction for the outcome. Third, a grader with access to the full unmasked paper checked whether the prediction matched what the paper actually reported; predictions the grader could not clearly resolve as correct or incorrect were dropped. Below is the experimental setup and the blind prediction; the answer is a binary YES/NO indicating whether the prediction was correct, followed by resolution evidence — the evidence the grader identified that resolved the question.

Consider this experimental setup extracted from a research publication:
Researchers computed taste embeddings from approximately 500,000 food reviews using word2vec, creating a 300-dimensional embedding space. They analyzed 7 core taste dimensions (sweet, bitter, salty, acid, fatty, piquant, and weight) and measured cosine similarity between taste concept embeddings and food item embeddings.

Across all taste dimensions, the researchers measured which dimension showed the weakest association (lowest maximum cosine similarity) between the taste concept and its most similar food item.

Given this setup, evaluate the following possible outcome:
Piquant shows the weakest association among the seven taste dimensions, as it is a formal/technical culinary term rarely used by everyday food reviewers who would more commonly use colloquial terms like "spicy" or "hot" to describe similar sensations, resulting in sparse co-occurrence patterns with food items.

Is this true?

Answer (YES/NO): YES